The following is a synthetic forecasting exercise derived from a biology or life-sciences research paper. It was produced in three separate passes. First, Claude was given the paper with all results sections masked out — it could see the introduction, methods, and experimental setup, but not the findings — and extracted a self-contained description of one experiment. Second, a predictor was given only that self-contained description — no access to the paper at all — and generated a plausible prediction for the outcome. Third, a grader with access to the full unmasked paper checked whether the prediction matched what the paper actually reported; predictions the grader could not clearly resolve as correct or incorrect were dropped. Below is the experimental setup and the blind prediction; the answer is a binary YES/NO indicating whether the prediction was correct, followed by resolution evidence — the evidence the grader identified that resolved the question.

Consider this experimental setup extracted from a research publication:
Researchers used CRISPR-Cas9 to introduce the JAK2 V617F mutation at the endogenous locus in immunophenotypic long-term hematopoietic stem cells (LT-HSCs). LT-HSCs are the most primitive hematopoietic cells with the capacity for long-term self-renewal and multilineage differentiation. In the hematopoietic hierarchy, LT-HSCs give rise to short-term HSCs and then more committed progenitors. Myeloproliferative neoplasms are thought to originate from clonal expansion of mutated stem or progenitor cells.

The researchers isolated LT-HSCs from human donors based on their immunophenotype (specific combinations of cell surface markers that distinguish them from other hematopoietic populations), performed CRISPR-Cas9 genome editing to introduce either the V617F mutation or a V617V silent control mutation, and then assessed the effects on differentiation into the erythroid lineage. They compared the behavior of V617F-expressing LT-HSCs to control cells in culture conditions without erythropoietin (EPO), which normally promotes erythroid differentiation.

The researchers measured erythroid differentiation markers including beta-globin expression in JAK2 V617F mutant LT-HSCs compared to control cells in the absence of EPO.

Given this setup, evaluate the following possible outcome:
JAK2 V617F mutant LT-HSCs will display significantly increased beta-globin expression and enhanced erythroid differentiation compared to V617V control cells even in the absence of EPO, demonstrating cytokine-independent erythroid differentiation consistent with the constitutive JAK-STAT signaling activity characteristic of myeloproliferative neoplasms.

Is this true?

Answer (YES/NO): YES